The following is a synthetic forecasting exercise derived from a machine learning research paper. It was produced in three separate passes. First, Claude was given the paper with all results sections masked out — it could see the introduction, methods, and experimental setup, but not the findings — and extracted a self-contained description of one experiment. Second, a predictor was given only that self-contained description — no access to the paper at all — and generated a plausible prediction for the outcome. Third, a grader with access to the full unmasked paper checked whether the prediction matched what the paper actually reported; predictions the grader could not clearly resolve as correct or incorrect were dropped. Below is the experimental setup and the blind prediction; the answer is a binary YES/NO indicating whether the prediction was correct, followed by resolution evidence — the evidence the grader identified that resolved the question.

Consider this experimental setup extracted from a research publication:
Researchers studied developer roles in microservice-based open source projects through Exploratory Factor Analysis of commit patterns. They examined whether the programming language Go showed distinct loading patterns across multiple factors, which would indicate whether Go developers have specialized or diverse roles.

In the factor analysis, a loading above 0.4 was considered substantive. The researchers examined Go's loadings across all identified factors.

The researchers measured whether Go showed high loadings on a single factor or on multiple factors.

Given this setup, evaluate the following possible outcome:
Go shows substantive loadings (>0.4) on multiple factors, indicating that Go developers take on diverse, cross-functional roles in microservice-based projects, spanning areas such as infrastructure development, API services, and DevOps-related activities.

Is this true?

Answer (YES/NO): YES